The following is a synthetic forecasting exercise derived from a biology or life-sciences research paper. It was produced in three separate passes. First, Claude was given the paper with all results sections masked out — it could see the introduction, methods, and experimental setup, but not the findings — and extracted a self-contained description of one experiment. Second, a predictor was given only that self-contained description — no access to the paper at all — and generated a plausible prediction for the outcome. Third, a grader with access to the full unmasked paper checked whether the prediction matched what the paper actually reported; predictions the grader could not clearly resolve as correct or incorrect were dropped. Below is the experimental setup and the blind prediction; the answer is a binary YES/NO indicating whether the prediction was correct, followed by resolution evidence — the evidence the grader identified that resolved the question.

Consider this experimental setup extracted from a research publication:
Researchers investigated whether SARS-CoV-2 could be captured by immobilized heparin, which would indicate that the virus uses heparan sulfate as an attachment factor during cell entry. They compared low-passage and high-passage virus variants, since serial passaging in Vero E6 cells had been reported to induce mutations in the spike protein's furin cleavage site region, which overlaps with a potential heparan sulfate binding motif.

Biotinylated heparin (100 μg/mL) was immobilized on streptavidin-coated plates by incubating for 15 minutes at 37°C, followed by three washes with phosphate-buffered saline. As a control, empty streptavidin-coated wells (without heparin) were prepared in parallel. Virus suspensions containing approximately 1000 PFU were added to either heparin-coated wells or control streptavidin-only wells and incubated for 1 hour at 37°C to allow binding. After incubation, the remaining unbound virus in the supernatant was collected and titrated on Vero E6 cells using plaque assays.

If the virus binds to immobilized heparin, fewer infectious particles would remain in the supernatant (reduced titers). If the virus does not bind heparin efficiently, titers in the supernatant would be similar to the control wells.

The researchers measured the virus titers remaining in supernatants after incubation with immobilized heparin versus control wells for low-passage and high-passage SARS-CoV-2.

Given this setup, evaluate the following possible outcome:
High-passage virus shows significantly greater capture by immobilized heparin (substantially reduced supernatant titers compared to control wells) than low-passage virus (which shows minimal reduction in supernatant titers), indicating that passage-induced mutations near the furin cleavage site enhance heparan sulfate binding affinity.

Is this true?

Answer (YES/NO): NO